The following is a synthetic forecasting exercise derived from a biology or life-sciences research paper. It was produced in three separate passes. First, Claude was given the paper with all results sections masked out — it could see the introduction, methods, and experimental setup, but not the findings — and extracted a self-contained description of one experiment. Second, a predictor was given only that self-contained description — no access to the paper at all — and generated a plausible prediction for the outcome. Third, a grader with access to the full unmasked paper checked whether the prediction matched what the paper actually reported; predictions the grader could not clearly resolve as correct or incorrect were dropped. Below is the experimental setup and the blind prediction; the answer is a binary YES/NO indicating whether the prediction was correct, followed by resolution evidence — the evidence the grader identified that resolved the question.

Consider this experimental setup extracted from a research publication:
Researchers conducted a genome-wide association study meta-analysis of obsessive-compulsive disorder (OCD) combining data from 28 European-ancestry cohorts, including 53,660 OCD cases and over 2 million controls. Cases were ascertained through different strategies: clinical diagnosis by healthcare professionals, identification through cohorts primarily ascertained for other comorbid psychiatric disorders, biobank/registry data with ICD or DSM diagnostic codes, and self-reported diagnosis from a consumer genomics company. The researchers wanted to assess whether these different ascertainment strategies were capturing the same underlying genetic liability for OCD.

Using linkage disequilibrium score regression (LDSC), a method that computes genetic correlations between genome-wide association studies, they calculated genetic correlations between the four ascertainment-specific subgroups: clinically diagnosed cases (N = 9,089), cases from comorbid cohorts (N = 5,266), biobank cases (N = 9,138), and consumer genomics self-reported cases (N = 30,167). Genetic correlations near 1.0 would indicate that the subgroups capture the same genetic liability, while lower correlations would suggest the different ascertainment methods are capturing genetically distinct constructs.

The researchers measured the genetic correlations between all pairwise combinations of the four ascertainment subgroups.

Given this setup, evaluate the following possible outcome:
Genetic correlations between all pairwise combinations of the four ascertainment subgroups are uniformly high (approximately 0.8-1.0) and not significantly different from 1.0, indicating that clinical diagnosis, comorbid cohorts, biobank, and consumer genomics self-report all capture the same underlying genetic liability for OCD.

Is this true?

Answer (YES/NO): NO